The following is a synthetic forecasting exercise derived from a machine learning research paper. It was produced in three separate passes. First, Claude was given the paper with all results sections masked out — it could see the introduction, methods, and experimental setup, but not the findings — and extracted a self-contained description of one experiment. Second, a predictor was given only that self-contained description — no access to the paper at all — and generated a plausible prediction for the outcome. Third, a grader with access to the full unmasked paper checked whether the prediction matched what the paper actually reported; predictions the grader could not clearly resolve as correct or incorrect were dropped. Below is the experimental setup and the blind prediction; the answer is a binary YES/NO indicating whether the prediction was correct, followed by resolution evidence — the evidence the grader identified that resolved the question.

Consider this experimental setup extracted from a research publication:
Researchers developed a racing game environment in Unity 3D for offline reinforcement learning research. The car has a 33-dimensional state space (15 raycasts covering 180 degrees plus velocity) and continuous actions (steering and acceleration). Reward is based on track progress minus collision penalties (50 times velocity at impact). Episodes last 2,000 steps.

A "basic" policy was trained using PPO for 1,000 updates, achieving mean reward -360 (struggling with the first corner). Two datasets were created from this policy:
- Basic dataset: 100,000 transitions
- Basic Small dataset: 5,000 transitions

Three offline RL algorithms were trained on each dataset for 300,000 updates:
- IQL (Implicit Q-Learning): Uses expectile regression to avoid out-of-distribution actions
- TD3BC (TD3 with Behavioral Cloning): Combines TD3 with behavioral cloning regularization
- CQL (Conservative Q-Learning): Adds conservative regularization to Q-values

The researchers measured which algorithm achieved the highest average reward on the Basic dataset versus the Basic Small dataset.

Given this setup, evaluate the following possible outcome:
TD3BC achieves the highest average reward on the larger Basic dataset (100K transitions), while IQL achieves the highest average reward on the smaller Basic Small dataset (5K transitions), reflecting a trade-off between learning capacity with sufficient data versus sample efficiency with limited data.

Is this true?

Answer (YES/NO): NO